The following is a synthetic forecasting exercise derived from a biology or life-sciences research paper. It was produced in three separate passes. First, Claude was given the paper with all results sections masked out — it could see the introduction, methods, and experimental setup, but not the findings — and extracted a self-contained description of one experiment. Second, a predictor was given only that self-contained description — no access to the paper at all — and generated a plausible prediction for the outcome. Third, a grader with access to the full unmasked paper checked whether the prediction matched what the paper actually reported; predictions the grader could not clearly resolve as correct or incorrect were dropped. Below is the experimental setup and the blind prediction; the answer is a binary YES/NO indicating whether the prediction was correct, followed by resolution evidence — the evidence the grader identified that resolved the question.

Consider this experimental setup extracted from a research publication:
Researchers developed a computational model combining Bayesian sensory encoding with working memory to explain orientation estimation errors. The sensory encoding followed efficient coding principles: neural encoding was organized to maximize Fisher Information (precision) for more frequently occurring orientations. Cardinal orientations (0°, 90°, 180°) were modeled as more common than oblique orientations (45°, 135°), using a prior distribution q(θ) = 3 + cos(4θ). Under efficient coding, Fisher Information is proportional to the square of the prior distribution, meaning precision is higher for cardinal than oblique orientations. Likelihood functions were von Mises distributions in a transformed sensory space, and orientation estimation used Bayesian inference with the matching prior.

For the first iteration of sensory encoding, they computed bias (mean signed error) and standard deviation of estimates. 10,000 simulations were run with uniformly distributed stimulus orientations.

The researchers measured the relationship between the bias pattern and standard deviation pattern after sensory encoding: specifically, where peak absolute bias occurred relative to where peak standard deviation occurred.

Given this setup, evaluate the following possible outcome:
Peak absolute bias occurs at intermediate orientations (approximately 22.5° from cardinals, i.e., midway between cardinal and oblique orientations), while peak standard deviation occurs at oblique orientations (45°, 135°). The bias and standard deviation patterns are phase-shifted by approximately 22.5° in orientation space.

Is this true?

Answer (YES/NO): YES